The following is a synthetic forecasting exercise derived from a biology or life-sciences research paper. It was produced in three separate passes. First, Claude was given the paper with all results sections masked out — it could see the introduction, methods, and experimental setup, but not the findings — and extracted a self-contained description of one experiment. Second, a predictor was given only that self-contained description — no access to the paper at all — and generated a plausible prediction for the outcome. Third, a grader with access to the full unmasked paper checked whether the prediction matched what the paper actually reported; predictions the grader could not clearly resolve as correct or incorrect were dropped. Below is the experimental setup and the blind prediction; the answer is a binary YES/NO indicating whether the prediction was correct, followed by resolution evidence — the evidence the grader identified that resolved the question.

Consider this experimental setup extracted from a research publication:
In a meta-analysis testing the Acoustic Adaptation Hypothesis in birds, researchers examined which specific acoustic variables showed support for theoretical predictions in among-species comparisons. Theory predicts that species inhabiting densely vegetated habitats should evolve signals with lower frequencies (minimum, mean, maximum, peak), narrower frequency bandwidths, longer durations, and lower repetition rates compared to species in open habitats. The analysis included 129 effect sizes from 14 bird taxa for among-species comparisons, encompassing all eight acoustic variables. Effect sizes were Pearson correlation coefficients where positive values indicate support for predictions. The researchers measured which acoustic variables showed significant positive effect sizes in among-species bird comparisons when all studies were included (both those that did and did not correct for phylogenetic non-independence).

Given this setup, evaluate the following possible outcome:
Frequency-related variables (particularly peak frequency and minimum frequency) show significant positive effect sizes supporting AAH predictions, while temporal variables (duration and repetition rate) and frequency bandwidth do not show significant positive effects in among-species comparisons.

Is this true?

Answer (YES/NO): NO